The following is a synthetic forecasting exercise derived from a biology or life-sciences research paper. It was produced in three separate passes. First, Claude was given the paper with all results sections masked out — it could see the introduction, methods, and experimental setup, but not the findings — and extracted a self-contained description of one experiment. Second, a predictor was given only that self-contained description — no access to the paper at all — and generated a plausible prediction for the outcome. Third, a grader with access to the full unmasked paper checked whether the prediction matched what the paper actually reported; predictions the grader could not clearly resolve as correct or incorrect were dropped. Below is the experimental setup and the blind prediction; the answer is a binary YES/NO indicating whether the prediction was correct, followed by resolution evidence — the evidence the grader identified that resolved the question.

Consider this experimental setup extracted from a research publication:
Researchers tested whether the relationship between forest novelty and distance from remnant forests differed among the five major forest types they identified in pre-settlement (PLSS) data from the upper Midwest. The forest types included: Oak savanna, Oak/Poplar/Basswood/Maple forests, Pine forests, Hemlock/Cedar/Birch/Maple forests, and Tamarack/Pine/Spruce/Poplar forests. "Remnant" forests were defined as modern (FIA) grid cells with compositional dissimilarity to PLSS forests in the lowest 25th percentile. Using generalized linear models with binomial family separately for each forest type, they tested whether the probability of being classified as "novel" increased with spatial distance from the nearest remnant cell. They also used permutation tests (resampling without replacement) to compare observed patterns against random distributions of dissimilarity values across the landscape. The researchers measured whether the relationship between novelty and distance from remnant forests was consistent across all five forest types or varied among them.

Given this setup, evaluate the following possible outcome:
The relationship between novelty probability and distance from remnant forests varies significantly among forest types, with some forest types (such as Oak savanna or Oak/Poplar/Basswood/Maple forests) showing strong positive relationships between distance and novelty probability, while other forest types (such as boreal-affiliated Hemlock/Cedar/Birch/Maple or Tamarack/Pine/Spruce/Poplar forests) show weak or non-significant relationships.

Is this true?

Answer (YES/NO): NO